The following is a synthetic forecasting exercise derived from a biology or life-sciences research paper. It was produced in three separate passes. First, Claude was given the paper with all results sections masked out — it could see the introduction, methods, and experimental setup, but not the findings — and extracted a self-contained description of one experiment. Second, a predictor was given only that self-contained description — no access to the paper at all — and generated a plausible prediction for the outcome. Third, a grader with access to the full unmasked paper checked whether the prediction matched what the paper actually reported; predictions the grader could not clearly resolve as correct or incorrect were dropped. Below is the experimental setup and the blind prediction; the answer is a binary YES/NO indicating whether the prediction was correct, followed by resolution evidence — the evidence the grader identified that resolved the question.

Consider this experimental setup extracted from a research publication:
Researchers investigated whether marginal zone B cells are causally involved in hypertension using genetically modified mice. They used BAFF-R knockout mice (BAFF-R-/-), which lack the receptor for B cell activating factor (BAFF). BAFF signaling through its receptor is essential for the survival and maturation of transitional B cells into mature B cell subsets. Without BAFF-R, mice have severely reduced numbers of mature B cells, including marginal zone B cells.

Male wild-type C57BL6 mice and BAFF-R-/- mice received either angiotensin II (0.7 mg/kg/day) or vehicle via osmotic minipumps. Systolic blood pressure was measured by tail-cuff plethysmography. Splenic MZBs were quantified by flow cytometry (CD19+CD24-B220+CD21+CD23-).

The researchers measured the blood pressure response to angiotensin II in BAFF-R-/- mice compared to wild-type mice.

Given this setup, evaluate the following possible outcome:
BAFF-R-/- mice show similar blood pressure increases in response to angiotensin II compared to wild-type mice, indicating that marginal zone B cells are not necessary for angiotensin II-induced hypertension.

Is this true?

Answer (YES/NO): NO